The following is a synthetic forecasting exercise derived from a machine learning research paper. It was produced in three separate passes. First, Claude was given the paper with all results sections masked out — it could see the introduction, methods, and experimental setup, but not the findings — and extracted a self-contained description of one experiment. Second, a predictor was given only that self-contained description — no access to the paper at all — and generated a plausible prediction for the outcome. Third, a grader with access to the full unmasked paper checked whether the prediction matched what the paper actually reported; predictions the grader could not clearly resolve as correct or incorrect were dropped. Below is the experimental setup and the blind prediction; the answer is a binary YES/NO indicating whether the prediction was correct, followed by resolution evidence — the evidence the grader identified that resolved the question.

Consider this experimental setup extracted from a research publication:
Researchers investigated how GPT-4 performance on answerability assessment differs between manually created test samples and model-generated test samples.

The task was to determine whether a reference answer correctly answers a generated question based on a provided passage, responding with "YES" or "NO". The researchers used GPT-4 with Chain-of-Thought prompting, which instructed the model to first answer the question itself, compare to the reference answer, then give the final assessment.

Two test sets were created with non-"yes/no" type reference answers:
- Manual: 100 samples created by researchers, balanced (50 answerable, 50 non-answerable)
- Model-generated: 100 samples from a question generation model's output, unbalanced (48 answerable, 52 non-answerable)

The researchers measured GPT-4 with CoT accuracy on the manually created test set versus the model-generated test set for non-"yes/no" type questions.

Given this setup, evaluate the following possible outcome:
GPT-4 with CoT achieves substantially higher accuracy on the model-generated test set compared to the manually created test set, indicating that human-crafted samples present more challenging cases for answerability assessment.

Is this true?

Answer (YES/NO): NO